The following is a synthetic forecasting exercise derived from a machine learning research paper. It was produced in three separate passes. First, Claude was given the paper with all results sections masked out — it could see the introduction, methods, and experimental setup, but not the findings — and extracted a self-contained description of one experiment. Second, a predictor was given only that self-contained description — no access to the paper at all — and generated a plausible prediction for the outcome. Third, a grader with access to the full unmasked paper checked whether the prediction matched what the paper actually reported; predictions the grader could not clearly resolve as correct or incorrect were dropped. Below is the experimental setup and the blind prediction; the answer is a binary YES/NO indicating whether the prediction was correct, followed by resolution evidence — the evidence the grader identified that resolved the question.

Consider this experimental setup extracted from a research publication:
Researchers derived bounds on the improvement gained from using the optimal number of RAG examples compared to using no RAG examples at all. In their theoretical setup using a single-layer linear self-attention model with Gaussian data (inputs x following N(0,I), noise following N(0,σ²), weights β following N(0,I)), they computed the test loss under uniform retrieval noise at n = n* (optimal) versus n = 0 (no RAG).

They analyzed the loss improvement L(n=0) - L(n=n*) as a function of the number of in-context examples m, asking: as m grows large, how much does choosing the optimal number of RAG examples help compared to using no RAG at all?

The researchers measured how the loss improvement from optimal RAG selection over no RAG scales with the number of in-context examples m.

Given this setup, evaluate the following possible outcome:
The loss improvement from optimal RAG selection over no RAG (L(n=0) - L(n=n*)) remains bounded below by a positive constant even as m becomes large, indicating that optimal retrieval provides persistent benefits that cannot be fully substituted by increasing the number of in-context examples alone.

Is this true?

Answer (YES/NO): NO